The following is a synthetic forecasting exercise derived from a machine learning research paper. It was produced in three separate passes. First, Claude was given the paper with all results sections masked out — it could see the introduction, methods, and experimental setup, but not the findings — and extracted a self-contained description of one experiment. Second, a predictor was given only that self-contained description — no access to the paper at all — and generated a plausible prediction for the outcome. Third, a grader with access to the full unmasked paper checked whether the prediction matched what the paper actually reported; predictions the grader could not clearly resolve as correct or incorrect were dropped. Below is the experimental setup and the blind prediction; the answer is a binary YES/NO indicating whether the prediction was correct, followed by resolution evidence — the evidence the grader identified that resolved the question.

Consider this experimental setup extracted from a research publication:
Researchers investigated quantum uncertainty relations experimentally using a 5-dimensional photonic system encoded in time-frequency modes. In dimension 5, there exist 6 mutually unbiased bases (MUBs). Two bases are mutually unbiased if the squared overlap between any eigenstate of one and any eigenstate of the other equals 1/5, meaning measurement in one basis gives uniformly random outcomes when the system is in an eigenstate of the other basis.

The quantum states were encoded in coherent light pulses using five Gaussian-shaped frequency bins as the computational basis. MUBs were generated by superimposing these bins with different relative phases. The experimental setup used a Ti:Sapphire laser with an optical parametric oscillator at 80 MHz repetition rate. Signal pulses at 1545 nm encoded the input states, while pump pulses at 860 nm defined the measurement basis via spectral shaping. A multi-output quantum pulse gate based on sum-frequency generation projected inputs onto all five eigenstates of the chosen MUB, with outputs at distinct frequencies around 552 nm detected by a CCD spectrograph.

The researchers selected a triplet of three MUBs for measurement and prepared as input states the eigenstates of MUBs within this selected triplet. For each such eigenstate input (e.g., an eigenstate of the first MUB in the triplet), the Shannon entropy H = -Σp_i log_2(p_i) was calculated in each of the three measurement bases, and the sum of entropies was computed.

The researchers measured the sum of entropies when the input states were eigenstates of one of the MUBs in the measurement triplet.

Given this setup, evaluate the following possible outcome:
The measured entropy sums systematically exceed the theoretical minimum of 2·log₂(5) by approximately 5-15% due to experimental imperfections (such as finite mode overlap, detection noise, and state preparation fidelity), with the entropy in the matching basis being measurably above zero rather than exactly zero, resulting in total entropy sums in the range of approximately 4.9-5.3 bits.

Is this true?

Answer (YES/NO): NO